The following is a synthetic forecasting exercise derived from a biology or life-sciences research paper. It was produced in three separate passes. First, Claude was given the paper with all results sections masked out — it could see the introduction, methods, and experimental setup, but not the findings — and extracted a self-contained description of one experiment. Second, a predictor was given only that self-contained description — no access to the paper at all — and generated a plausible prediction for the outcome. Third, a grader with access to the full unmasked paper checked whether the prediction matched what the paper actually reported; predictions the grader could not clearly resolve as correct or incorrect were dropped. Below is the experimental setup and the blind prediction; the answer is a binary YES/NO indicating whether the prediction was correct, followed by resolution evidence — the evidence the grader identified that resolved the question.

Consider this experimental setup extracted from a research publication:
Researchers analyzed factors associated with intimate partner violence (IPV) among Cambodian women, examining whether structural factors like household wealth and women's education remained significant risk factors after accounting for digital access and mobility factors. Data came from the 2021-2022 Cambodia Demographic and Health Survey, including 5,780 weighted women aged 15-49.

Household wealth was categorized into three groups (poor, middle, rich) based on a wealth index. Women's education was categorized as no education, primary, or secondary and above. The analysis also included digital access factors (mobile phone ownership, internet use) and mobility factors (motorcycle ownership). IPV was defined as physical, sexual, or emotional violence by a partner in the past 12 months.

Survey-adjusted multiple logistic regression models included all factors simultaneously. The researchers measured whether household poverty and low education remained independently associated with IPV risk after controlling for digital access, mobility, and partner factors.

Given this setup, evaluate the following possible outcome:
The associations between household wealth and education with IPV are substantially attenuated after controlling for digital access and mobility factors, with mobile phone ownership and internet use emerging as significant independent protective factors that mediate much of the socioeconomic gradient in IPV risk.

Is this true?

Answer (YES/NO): NO